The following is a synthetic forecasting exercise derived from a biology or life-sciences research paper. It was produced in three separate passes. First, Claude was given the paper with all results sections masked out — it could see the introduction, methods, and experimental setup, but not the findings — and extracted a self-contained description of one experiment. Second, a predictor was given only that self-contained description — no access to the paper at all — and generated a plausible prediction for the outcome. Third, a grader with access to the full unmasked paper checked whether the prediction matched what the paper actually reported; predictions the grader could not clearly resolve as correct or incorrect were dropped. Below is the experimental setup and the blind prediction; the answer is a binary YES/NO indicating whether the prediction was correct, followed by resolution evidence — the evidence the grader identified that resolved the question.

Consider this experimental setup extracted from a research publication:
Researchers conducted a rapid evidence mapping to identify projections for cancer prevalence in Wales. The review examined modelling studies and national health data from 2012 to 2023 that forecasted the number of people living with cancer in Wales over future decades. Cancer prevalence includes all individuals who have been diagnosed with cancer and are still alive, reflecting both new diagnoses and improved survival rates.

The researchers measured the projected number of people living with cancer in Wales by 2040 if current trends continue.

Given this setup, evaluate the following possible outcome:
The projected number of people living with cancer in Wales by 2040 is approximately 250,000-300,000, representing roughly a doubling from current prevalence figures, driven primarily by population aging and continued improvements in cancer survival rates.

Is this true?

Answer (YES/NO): YES